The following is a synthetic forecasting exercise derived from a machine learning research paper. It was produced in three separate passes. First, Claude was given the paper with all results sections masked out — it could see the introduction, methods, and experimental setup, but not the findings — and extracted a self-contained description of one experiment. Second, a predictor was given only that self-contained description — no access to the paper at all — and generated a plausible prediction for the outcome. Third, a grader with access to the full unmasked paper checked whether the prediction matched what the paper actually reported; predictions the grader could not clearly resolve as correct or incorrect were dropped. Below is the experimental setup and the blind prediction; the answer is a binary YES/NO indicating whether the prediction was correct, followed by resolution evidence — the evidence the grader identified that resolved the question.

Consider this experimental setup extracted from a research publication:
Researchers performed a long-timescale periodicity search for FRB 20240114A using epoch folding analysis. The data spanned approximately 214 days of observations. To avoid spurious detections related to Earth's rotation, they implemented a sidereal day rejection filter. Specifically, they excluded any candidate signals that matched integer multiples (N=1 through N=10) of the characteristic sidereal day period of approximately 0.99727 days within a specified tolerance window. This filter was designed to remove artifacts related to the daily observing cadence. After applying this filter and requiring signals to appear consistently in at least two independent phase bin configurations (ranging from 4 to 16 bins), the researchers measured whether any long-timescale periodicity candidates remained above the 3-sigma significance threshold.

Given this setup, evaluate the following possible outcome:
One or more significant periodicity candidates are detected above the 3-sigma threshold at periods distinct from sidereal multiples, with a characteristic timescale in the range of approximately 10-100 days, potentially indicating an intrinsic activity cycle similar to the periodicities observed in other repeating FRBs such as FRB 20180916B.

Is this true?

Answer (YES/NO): YES